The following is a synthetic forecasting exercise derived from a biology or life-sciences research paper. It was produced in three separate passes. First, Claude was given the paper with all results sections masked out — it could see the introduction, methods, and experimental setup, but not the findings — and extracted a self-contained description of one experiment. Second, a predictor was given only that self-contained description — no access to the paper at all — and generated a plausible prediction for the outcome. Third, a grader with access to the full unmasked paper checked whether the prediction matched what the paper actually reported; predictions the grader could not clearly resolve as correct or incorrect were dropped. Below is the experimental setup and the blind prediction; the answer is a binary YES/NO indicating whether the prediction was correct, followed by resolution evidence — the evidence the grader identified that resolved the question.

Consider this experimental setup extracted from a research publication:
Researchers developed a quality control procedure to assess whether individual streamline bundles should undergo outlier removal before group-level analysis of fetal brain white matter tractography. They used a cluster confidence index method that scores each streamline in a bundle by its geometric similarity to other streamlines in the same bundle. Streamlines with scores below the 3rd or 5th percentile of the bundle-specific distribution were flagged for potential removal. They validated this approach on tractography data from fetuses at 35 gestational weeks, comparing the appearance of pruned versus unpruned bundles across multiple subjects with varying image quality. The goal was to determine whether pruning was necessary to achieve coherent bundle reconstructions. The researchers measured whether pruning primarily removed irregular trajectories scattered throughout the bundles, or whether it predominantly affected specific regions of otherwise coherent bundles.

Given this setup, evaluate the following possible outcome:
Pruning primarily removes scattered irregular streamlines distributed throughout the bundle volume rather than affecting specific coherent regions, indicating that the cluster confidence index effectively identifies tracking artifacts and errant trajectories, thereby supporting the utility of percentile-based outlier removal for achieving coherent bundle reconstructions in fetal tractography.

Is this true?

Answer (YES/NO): NO